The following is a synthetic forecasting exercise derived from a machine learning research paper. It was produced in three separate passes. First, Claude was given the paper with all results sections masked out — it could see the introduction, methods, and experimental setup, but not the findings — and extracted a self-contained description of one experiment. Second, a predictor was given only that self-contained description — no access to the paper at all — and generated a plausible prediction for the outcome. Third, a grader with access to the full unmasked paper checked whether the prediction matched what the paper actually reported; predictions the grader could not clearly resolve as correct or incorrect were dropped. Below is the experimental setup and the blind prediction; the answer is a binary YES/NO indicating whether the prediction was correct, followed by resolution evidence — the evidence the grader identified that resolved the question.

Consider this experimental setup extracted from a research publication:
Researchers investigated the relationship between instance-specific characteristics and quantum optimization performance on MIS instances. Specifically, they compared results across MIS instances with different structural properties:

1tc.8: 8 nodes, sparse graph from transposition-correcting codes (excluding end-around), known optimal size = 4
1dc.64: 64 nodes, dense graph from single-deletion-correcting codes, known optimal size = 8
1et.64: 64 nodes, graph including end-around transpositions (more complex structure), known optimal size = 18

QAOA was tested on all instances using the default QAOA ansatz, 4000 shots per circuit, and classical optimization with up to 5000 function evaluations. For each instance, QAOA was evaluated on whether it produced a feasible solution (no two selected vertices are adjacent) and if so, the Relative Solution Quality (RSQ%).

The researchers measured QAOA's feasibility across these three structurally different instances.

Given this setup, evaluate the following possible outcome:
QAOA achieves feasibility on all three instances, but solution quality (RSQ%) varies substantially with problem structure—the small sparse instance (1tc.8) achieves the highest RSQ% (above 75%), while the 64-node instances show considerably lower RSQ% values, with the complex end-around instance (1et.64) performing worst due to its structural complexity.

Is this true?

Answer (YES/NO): NO